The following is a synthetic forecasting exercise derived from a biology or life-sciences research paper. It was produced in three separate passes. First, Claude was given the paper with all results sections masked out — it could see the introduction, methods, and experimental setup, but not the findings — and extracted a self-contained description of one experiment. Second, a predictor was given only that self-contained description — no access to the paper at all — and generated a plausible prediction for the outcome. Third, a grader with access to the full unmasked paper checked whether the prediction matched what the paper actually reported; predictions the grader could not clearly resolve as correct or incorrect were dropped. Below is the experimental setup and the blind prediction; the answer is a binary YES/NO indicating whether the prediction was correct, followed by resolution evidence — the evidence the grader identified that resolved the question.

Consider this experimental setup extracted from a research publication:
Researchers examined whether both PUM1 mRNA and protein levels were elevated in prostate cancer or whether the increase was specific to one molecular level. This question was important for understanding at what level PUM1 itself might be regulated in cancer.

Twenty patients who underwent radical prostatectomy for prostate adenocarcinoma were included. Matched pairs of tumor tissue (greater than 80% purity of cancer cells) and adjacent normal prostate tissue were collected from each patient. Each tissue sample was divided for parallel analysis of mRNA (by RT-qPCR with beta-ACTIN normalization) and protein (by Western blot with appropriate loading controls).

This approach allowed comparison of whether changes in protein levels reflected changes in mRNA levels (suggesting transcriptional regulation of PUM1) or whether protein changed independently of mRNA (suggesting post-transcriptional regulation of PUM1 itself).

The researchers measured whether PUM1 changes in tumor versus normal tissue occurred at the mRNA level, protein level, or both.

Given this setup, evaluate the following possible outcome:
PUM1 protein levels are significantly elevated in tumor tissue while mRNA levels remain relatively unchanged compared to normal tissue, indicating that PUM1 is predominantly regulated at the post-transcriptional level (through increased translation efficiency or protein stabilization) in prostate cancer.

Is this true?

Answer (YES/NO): NO